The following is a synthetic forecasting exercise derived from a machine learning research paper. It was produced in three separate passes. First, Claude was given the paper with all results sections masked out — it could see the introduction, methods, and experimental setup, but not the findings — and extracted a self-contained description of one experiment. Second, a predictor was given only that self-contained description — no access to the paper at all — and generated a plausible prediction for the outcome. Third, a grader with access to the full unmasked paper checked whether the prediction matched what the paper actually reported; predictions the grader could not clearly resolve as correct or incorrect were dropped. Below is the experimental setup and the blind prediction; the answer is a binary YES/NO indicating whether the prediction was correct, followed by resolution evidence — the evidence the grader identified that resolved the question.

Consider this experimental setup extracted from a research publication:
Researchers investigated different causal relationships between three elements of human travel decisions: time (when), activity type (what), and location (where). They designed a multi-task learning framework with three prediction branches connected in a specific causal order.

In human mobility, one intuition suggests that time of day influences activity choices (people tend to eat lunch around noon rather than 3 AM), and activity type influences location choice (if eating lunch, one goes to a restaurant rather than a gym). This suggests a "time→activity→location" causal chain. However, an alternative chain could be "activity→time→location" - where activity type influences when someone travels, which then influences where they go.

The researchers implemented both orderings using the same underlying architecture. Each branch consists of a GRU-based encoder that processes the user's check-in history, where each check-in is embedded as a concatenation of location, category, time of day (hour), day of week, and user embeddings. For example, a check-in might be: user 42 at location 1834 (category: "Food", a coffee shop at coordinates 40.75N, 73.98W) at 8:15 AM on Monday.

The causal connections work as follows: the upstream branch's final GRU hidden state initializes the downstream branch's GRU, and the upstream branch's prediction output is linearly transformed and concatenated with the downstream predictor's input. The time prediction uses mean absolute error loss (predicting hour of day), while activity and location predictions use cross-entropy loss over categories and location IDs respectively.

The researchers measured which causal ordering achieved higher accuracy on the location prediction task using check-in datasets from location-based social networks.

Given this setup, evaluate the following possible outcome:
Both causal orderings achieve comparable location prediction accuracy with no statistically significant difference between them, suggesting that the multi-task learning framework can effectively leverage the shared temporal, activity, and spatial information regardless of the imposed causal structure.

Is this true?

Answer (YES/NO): NO